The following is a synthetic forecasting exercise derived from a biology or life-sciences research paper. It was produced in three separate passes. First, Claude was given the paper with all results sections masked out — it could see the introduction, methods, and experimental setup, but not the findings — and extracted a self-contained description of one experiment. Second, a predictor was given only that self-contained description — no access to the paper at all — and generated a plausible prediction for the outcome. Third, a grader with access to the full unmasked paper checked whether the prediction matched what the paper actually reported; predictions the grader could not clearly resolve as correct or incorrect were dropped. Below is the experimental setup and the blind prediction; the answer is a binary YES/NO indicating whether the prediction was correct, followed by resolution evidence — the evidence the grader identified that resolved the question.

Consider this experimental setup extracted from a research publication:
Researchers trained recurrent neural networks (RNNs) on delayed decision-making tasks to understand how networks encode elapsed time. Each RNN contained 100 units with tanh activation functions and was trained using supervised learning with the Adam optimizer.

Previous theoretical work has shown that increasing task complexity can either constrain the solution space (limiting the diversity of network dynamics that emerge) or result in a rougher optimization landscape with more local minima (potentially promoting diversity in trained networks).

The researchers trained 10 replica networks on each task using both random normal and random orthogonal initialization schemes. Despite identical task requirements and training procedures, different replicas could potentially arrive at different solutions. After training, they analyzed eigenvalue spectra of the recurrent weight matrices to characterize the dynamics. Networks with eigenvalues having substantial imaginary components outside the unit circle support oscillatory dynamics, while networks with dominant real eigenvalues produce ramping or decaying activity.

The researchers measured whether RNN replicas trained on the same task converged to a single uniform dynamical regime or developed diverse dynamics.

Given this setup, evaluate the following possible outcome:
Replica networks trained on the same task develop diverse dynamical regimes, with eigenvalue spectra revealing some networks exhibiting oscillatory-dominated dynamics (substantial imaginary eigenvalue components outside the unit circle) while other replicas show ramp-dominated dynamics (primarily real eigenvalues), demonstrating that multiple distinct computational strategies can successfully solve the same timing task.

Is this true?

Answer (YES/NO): YES